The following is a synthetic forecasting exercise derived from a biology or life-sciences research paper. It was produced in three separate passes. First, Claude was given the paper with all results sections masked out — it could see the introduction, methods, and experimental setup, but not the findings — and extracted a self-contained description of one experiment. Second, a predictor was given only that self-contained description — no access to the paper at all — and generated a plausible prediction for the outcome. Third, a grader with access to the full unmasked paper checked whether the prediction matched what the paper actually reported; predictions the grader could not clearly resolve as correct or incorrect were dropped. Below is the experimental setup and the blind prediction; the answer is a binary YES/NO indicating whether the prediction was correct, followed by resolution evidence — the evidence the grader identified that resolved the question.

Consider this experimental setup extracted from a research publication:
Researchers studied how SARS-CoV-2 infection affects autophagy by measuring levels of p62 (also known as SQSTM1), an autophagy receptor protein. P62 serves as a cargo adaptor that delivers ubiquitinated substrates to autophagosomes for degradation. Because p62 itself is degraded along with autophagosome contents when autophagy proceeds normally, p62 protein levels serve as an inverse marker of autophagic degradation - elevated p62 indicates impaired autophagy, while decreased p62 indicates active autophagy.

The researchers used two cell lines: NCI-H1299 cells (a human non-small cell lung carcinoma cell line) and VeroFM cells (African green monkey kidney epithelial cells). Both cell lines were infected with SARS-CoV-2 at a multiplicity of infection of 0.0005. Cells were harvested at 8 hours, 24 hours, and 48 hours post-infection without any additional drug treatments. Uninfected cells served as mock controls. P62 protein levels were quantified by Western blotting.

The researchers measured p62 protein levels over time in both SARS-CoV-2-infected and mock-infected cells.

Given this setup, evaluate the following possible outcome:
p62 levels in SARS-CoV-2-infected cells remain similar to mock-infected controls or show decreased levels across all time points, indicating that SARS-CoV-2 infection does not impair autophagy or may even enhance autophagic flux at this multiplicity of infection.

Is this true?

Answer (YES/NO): NO